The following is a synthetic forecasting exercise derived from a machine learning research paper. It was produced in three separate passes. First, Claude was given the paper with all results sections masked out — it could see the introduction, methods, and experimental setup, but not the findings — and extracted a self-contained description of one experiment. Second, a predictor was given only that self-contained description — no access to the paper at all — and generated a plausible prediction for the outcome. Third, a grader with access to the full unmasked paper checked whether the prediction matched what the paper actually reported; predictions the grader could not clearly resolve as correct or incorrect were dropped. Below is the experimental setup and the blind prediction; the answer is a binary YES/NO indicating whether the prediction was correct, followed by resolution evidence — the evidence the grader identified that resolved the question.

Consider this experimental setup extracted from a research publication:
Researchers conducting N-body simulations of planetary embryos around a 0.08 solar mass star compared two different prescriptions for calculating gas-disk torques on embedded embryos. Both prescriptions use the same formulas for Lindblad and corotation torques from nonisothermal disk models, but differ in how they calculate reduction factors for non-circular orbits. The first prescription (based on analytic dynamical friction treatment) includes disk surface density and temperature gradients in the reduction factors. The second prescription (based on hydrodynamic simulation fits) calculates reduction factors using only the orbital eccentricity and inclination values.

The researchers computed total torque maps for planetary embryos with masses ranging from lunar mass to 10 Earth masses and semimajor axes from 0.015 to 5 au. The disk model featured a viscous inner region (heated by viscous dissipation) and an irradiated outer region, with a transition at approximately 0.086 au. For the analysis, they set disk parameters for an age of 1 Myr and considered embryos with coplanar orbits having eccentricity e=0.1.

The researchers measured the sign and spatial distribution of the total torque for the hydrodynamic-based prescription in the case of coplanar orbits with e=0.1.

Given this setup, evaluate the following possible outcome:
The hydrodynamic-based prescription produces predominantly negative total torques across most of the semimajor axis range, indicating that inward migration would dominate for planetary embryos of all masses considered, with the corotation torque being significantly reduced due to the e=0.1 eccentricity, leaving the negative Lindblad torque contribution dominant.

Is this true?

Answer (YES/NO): NO